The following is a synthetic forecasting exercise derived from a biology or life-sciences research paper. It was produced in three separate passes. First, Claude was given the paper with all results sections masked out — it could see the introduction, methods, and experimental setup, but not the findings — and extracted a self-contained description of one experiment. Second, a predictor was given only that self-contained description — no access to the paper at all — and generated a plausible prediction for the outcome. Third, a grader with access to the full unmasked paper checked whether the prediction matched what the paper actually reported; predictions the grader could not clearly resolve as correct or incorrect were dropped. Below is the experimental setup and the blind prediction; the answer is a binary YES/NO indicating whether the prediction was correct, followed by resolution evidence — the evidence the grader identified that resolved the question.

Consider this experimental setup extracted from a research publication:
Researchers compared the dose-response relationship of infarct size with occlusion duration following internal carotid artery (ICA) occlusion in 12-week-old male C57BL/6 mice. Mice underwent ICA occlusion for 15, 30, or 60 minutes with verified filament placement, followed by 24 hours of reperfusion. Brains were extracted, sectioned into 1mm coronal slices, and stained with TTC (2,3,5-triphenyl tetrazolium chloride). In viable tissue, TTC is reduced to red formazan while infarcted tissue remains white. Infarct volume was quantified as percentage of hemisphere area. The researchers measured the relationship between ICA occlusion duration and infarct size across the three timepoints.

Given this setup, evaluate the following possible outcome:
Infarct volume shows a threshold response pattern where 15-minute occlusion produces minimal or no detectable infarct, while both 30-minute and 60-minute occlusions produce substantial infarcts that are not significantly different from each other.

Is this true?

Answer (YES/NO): NO